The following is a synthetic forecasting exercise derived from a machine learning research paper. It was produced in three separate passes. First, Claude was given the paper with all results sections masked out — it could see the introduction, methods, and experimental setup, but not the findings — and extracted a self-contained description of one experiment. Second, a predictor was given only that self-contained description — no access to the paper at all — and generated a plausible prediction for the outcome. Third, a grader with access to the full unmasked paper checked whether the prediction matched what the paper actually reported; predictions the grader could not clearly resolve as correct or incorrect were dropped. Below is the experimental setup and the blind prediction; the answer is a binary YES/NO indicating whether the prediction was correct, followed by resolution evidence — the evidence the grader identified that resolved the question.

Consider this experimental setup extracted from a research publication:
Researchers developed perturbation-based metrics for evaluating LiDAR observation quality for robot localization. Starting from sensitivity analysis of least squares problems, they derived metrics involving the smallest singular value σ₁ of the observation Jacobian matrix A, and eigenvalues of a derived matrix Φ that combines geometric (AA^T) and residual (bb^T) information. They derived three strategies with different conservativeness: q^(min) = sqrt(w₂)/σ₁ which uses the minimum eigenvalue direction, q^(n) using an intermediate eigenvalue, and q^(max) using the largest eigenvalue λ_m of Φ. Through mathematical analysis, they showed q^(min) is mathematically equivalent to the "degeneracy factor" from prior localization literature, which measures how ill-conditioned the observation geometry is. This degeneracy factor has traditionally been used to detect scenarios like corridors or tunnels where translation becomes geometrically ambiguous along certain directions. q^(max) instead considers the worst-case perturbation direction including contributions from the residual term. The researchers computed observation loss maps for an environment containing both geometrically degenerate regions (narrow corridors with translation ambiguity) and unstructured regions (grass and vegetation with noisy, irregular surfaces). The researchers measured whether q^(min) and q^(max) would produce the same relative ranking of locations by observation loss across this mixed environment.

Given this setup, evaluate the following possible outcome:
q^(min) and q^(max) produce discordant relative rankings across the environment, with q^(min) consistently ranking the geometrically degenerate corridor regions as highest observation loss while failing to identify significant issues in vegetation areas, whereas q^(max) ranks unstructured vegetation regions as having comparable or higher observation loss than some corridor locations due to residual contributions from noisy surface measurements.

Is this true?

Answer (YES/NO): NO